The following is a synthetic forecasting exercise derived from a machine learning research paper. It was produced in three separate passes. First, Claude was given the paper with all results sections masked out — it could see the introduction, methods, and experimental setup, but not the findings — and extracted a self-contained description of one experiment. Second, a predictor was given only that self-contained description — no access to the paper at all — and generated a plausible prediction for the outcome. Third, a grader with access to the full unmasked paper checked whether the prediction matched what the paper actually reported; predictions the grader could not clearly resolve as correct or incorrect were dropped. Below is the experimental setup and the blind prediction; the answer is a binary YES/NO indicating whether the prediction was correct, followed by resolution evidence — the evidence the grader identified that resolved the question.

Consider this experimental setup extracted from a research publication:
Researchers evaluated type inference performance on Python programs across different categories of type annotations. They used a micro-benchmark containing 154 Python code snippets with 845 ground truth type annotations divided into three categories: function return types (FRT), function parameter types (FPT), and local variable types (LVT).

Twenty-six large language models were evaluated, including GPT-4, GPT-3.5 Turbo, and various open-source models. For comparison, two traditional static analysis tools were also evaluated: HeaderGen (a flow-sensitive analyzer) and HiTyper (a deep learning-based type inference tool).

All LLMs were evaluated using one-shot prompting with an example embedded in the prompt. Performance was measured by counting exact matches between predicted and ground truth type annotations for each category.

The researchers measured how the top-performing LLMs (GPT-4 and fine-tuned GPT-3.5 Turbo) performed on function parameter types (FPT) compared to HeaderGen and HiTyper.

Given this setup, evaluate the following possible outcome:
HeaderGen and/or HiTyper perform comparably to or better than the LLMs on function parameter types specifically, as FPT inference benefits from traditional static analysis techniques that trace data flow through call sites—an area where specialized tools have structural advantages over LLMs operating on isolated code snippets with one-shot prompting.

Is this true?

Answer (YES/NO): NO